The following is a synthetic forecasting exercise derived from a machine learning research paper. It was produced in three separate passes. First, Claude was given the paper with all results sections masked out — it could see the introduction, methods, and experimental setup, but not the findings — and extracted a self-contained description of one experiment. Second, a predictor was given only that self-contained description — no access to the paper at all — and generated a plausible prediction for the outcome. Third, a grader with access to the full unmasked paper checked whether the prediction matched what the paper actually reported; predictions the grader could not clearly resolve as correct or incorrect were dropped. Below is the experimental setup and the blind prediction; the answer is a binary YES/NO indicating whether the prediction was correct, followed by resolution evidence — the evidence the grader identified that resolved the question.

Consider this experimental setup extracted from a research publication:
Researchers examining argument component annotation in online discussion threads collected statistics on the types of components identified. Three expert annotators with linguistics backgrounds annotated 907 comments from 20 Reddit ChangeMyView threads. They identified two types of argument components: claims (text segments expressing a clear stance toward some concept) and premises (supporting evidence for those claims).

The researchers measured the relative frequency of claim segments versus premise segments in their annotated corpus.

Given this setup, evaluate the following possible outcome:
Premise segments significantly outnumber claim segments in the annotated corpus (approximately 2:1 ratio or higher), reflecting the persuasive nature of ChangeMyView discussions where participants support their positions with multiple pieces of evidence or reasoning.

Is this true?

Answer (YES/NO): YES